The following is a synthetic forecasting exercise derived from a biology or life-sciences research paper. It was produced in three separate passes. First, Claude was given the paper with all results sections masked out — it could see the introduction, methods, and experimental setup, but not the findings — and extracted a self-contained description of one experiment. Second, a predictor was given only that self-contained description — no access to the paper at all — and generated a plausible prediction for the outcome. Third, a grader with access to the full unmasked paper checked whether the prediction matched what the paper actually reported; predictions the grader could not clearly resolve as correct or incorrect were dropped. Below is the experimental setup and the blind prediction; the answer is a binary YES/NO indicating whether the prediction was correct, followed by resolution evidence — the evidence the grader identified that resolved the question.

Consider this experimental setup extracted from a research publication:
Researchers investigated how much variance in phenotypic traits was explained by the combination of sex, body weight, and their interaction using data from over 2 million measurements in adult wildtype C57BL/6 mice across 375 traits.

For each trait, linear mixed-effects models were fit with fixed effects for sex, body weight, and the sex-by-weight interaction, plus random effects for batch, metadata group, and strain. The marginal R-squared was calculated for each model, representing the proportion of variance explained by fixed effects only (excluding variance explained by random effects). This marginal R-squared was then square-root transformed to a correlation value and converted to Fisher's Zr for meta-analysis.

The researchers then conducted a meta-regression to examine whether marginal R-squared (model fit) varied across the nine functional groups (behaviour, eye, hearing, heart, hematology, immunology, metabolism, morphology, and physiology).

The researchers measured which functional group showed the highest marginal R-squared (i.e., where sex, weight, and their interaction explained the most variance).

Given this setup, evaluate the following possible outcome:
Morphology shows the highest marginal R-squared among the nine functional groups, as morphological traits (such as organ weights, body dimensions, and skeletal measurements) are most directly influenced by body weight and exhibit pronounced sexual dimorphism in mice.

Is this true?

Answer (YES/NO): YES